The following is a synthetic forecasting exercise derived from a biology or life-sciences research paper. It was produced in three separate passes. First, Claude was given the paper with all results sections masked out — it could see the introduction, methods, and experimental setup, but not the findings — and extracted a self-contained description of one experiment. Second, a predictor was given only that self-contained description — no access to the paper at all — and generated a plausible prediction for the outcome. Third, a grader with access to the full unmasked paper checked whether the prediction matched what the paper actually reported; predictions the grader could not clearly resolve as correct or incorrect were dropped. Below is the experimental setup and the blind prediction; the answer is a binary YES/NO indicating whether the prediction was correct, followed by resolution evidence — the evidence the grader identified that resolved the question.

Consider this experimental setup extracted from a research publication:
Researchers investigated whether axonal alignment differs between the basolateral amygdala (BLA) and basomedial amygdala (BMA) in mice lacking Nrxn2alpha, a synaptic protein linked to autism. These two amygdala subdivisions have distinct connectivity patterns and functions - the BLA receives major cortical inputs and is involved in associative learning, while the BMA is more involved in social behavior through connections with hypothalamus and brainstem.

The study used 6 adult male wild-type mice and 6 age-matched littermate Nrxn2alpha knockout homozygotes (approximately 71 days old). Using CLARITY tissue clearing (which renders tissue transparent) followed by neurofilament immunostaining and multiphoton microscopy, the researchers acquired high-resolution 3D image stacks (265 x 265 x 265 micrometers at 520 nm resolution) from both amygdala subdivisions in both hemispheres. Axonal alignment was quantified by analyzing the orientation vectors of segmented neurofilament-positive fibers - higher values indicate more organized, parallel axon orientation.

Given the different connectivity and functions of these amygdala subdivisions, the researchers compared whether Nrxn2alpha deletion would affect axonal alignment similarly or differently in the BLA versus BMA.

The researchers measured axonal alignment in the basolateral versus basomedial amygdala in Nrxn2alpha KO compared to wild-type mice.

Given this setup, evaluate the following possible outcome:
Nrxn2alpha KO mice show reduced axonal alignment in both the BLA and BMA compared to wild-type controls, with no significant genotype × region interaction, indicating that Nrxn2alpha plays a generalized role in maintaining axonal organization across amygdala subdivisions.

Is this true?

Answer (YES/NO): NO